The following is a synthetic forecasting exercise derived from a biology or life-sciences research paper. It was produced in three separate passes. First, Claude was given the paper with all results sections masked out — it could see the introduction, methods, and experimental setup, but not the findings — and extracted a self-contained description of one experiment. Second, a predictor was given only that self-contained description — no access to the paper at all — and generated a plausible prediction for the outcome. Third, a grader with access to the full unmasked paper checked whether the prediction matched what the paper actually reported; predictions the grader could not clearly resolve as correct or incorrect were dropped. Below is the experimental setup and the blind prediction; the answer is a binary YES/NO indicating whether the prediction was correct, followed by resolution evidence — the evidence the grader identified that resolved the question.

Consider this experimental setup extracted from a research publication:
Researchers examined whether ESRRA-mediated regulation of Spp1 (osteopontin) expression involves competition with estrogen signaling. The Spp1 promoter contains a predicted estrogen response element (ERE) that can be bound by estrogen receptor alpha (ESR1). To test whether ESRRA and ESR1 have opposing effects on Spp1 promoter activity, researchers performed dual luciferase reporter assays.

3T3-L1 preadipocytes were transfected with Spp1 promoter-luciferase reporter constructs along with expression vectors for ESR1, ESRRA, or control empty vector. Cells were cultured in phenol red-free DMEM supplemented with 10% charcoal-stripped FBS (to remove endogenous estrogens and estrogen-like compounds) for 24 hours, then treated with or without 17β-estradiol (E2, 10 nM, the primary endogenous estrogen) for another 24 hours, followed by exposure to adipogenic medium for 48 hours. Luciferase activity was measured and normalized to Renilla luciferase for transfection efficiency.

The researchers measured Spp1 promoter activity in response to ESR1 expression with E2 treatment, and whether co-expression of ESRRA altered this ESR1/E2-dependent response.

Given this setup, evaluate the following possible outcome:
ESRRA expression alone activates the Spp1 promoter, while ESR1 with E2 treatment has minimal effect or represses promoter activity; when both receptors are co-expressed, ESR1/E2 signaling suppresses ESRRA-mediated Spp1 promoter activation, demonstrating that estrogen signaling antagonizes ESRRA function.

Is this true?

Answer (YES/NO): NO